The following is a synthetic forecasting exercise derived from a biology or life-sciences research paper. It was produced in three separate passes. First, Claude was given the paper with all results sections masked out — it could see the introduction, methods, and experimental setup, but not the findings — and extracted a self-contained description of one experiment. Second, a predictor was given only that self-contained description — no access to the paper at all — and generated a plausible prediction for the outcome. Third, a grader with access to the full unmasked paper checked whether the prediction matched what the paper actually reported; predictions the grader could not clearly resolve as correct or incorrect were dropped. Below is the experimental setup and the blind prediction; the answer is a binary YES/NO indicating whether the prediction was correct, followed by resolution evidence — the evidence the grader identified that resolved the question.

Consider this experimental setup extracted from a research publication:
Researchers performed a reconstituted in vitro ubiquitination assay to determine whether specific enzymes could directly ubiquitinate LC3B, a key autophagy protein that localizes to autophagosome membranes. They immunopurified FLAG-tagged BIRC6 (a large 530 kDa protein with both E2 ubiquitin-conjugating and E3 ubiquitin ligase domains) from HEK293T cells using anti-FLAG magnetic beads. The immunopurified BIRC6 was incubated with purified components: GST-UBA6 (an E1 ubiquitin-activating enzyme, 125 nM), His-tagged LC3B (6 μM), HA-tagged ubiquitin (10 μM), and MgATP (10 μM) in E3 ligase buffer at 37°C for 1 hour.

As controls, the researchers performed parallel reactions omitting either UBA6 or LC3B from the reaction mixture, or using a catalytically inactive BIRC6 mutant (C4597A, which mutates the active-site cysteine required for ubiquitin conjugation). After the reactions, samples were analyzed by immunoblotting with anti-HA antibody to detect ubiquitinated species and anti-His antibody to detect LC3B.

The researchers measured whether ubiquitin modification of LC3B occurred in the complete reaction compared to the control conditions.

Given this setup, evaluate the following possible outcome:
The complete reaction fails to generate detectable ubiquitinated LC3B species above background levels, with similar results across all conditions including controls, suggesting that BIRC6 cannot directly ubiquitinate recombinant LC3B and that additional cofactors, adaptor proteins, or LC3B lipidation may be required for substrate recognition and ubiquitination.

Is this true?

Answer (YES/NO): NO